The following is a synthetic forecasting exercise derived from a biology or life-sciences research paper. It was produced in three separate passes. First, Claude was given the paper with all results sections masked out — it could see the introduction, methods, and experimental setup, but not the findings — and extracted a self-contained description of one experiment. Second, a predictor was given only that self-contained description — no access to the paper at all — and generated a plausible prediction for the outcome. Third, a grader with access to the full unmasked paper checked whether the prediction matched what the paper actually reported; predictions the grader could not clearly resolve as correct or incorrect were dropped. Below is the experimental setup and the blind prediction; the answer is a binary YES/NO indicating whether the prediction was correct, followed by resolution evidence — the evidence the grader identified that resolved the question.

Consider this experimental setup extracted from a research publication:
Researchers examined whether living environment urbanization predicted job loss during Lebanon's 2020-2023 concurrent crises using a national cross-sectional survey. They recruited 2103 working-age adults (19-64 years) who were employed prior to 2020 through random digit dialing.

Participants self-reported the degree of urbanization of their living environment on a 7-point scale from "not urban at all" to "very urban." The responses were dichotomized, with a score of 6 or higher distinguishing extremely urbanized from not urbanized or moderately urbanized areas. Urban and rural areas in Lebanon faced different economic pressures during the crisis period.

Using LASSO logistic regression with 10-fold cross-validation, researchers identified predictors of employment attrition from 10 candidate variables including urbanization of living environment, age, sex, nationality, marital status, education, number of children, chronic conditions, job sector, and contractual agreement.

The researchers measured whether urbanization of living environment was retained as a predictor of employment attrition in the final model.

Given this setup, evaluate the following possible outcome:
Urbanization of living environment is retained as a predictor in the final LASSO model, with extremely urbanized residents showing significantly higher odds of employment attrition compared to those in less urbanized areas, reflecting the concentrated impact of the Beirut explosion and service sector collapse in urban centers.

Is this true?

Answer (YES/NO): NO